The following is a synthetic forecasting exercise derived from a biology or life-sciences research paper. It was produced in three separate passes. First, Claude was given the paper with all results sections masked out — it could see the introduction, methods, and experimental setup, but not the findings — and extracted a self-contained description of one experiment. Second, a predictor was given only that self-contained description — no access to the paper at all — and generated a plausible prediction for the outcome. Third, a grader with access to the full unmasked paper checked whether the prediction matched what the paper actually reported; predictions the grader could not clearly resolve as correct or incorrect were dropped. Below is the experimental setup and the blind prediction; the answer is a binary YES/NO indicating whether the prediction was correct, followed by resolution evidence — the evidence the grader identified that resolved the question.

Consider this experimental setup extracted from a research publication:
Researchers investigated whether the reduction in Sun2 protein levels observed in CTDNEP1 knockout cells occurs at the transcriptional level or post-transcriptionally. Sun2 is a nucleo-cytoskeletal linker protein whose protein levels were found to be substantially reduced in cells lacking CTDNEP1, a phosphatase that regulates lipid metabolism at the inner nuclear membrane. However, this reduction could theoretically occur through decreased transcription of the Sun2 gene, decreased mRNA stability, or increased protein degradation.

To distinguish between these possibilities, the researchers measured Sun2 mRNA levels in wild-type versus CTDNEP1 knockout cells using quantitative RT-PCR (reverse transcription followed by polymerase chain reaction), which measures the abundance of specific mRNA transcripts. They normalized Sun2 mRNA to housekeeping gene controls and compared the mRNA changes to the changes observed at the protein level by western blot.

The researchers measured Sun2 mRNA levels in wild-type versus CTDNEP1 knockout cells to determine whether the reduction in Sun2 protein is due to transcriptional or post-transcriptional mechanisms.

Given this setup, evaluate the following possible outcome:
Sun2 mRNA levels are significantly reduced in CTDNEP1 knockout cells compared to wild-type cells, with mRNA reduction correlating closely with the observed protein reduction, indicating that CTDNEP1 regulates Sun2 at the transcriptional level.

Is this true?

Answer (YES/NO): NO